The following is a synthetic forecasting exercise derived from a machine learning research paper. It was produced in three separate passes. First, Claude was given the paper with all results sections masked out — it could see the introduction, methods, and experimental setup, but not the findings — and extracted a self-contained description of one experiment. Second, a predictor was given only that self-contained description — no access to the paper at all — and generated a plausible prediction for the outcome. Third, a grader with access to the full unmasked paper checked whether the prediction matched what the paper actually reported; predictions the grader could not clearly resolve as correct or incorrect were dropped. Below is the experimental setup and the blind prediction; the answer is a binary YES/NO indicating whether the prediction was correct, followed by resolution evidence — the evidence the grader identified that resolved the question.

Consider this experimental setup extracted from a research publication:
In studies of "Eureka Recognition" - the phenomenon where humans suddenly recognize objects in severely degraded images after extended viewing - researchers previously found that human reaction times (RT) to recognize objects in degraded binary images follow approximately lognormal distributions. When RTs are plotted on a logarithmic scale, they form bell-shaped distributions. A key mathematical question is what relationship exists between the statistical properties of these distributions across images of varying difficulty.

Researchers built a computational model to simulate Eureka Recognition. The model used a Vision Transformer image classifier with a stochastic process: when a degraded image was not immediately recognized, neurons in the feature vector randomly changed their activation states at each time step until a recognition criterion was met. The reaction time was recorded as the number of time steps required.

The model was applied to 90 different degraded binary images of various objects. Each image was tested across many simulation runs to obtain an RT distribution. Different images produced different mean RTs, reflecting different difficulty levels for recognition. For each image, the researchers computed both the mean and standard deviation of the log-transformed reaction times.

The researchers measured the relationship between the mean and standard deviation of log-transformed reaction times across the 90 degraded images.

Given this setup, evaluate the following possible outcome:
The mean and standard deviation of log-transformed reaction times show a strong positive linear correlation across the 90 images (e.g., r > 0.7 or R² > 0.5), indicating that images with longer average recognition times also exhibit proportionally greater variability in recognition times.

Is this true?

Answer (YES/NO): YES